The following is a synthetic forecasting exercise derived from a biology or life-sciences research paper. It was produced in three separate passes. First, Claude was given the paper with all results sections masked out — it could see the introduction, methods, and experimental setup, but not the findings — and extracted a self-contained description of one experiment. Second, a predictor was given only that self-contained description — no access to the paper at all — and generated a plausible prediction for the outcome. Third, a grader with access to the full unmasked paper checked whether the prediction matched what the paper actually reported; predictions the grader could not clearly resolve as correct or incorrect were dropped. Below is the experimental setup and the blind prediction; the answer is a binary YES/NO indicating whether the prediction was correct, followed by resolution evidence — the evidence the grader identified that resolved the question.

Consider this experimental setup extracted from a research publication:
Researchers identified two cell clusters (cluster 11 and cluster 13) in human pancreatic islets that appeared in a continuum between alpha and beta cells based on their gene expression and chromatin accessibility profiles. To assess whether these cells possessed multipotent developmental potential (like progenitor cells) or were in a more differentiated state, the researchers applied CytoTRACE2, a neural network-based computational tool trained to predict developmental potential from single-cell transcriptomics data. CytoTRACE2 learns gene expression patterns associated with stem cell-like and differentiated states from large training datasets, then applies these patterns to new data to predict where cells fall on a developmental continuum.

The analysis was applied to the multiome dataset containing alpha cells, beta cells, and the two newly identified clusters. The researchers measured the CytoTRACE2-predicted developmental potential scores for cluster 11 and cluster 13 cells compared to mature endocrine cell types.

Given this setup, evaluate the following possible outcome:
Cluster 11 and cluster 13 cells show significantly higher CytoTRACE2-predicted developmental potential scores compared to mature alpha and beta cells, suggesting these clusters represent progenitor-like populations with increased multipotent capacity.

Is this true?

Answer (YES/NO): NO